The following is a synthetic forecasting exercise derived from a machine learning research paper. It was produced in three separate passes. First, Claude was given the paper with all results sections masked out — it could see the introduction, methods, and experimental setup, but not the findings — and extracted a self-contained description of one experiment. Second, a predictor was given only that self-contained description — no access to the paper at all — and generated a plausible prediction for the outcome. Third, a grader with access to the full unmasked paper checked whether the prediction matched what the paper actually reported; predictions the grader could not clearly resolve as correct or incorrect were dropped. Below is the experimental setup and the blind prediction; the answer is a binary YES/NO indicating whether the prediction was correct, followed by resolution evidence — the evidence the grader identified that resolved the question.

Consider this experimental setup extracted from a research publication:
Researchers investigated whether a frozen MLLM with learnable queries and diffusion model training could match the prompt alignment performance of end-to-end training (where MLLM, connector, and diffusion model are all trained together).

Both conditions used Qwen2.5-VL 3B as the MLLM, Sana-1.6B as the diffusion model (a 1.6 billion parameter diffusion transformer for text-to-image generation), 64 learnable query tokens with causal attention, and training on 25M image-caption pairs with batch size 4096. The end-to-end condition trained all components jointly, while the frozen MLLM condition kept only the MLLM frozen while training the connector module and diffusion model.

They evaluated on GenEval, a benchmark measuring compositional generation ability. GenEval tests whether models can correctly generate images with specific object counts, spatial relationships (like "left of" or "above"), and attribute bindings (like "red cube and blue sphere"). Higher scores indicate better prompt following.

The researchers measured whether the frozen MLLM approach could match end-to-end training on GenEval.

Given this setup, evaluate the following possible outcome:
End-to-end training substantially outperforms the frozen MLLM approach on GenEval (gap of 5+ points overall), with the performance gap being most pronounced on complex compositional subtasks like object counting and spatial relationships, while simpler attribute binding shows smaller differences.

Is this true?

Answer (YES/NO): NO